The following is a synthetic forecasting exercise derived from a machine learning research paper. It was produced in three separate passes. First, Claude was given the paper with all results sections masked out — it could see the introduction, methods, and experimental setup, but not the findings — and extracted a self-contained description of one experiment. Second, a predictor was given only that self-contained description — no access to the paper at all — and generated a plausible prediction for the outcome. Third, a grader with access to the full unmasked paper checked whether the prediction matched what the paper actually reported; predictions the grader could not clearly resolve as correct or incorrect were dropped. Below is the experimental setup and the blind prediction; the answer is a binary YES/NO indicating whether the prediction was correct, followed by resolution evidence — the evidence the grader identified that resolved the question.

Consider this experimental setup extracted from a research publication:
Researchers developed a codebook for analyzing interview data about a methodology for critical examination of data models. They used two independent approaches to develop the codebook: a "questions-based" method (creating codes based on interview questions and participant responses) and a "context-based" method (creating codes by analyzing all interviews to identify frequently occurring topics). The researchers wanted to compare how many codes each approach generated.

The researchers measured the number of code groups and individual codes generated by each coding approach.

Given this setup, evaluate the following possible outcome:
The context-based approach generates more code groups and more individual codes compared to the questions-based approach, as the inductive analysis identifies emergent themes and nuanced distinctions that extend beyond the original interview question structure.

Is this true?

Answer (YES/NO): NO